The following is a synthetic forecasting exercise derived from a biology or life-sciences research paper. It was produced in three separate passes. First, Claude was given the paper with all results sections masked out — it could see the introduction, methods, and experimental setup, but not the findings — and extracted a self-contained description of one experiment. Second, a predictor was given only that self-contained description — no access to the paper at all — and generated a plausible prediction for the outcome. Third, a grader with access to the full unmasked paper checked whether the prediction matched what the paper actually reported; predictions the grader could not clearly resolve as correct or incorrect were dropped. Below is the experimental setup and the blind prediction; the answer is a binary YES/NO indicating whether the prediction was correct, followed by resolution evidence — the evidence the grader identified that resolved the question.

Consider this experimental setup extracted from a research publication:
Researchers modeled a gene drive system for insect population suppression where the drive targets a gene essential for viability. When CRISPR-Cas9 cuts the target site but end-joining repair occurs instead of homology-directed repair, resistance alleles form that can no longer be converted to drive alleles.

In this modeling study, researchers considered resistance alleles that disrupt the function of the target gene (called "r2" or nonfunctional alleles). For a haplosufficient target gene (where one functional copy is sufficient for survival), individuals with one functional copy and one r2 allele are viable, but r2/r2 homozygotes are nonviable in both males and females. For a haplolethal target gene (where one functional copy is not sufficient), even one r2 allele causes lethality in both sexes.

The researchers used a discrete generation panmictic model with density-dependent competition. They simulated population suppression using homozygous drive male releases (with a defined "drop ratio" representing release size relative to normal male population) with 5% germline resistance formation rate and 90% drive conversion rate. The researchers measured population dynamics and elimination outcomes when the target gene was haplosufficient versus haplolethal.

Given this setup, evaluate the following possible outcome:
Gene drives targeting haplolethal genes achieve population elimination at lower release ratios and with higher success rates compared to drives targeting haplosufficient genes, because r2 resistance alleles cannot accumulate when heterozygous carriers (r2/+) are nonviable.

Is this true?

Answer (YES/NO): YES